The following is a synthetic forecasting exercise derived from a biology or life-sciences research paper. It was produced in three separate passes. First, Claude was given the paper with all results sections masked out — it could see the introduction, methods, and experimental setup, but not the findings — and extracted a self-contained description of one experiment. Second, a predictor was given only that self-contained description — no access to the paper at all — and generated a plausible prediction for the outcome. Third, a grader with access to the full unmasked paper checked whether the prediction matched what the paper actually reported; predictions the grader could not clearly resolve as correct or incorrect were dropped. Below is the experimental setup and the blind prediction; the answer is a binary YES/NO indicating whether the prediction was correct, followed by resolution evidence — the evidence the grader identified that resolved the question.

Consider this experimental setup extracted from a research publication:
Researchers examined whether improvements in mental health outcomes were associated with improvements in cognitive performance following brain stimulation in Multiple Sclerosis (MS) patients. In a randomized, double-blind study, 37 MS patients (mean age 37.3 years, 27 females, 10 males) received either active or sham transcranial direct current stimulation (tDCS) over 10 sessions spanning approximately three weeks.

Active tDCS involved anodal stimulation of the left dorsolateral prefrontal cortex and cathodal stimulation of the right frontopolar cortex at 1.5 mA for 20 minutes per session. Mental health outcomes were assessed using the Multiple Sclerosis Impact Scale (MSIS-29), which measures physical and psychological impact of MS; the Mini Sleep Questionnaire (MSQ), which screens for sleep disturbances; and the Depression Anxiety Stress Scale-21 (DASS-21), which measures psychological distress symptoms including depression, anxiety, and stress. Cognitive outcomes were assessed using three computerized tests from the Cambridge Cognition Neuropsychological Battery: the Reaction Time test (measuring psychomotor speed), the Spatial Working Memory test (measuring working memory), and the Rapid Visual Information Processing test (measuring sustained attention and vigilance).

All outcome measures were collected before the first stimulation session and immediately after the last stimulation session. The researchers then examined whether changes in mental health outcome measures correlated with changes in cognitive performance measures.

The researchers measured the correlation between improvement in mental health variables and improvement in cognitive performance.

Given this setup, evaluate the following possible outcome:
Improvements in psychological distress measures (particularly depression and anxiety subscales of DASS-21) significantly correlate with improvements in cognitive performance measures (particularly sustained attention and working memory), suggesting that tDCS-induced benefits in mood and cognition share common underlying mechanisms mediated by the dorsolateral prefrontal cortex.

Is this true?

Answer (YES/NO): NO